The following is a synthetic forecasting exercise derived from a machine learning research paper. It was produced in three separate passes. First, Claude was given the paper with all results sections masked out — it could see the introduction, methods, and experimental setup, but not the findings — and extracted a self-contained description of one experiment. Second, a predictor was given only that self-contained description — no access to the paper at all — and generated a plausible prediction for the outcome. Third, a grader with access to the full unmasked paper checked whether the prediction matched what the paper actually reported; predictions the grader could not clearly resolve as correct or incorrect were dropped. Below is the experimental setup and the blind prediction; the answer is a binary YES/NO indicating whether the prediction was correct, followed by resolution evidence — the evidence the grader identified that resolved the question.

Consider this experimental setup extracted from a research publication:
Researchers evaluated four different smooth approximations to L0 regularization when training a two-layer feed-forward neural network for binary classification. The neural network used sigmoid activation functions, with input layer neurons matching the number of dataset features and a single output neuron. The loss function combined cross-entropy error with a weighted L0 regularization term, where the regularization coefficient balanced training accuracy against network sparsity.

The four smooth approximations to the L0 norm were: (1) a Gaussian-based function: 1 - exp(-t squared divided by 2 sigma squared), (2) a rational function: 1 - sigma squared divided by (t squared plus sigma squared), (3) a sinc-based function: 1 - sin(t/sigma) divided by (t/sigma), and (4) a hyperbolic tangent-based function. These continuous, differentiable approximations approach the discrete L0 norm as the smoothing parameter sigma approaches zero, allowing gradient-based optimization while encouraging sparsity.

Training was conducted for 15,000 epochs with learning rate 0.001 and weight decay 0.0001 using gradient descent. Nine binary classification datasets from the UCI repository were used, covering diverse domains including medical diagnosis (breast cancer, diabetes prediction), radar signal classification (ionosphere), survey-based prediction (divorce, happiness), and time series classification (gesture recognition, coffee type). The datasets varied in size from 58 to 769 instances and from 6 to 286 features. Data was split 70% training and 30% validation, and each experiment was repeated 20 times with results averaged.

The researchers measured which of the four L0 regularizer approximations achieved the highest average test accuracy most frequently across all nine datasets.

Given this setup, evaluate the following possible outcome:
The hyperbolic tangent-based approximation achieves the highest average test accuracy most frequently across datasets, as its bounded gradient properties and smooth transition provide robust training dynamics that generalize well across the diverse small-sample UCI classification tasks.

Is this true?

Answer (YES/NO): NO